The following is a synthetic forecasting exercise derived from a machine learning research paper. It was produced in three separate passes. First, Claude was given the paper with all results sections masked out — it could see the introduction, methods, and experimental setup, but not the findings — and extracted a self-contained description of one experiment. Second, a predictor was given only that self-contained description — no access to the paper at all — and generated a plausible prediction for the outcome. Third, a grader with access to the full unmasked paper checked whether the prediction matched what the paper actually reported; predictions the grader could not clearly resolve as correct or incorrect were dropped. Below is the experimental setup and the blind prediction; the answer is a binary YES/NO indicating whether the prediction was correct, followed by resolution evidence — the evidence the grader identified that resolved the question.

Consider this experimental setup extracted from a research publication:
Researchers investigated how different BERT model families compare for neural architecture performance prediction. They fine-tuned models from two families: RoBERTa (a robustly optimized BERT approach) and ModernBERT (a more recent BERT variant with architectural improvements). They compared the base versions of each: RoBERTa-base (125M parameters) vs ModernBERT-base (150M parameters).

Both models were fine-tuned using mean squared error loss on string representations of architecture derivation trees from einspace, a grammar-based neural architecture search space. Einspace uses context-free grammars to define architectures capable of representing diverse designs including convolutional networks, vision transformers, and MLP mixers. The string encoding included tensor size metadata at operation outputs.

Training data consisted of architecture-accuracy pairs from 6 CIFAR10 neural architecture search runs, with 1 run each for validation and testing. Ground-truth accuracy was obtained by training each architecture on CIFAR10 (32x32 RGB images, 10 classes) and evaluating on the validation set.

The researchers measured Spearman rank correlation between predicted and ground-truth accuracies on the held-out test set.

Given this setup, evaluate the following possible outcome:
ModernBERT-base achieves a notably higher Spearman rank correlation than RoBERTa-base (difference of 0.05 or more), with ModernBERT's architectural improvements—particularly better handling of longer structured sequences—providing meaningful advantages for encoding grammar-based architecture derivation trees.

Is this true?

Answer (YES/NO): NO